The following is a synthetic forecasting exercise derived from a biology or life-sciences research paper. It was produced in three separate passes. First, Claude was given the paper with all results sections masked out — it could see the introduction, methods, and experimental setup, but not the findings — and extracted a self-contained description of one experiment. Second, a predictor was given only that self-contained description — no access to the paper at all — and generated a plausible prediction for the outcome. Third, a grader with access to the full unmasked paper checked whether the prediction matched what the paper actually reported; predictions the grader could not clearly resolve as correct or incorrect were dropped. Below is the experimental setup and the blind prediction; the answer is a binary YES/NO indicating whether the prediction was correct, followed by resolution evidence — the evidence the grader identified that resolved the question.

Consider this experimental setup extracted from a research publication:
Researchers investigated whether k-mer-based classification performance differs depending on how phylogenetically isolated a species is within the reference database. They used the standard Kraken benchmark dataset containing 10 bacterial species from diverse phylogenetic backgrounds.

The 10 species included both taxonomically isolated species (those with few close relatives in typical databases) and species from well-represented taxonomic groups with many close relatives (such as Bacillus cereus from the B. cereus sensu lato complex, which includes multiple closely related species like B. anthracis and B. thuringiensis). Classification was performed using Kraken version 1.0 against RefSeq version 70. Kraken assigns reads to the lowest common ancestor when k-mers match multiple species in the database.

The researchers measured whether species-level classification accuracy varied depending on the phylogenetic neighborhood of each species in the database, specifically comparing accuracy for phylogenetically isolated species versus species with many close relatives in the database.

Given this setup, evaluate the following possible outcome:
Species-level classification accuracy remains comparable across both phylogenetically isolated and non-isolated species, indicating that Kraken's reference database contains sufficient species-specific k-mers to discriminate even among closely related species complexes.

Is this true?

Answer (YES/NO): NO